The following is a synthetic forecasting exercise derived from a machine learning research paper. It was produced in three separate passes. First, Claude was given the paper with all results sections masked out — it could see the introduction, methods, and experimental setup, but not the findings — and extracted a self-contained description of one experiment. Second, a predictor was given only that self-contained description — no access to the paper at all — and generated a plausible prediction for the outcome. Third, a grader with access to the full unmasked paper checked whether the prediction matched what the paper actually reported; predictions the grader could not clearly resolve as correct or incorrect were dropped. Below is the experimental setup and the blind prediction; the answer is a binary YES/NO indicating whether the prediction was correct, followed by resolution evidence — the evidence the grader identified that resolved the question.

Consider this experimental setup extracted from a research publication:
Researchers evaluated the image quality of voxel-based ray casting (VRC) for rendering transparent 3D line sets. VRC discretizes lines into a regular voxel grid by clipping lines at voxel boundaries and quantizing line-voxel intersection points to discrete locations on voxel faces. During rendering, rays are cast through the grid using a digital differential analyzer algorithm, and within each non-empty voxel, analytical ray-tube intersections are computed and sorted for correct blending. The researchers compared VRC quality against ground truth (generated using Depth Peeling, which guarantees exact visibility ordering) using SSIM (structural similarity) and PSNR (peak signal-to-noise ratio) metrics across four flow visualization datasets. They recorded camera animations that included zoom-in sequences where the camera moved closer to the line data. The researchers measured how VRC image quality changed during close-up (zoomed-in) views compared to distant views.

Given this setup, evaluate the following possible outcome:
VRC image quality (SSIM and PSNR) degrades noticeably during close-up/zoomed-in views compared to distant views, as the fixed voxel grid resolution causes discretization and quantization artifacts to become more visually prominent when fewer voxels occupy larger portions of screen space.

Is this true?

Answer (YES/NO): YES